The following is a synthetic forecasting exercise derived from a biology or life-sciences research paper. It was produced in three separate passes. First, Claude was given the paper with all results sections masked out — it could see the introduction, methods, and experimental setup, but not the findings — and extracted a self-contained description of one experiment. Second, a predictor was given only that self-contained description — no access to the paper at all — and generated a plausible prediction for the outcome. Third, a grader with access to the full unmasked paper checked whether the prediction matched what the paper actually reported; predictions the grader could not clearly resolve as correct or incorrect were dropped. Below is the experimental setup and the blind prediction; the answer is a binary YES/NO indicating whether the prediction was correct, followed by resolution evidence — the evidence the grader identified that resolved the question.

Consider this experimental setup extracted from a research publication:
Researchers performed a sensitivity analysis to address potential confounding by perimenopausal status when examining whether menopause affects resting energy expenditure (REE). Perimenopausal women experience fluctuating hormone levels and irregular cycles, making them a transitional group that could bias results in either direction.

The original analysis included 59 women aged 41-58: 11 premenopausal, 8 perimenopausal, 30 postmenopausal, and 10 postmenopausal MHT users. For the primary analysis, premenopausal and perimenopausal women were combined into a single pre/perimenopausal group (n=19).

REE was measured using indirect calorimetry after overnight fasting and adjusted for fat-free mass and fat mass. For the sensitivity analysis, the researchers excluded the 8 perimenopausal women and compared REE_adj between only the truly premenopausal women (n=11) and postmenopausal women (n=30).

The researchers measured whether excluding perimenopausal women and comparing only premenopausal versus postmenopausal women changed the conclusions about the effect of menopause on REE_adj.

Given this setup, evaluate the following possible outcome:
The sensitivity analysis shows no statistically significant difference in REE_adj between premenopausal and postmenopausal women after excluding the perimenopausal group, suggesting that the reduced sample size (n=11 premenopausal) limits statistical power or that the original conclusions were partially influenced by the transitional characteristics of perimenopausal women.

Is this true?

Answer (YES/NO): NO